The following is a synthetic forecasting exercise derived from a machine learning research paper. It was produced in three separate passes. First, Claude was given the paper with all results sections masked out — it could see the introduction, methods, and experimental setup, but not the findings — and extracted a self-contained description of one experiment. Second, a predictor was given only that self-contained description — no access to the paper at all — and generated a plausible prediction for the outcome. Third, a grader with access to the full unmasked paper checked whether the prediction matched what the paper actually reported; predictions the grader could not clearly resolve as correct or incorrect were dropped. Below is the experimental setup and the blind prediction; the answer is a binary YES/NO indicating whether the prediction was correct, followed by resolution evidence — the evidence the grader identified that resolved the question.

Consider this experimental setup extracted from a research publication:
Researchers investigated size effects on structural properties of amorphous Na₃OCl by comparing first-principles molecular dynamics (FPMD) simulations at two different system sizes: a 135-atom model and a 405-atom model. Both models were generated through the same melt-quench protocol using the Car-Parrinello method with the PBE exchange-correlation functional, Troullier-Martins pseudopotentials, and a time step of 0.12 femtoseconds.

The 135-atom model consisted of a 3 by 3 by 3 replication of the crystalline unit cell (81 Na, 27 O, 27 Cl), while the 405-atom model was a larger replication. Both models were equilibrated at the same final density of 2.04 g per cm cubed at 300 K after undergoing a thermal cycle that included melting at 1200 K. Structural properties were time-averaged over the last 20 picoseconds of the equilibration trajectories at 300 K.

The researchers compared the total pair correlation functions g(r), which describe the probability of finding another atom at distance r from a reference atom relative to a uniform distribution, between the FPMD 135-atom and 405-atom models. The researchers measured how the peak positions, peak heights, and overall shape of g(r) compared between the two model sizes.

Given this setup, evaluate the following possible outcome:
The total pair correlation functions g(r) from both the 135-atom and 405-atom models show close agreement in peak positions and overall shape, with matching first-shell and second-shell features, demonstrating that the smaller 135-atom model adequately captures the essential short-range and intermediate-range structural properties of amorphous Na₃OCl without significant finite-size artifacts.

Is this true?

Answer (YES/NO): YES